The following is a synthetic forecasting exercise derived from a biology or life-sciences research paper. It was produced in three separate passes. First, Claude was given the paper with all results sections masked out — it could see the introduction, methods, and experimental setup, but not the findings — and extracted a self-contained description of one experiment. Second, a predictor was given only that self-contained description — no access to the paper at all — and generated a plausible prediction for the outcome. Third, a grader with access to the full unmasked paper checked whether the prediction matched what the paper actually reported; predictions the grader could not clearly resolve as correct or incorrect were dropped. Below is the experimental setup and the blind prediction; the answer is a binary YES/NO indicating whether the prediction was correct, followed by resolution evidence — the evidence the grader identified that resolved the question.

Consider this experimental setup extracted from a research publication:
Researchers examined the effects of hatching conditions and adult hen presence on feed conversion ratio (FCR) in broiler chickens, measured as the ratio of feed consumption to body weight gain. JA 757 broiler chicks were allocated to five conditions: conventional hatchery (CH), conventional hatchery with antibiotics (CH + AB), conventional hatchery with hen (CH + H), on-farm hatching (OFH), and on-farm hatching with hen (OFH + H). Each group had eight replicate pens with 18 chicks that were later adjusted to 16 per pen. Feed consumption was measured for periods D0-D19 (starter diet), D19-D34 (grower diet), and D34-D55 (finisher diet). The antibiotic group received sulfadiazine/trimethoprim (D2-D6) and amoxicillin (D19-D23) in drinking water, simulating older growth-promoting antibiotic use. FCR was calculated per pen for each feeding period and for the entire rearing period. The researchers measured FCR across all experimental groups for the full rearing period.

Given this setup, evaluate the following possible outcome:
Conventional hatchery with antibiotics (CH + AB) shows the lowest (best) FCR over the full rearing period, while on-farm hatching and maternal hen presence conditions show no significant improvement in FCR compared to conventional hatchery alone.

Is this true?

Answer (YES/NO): NO